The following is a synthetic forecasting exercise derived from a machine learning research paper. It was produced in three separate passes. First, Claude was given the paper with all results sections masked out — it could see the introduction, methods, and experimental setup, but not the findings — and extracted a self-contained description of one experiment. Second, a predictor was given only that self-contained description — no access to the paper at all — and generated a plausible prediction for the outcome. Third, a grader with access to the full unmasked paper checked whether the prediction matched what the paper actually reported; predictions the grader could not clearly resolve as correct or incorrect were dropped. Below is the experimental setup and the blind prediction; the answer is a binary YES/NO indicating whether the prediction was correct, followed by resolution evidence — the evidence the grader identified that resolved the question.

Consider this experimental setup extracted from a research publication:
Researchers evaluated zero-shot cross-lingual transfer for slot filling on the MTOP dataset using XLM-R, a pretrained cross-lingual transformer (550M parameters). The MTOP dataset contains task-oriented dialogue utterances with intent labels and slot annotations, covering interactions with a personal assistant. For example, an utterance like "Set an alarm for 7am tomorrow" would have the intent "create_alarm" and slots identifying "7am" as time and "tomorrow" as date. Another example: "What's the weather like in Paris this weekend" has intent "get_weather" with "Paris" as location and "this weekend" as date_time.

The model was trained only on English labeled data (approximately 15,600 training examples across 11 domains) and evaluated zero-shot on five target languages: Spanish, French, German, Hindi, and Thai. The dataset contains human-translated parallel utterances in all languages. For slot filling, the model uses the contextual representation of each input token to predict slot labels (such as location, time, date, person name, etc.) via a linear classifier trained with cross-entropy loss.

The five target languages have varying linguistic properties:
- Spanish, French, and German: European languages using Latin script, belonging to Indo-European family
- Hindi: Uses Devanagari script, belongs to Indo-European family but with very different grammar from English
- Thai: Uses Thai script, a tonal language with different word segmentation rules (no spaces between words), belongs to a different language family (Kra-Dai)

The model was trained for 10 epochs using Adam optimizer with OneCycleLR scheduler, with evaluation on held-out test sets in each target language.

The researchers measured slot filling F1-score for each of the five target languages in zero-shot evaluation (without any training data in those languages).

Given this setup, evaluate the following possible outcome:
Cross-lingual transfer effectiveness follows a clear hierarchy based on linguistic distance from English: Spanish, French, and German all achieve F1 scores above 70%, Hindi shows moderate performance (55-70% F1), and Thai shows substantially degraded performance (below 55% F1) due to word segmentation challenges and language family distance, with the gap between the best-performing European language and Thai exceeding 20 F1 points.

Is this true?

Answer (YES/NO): NO